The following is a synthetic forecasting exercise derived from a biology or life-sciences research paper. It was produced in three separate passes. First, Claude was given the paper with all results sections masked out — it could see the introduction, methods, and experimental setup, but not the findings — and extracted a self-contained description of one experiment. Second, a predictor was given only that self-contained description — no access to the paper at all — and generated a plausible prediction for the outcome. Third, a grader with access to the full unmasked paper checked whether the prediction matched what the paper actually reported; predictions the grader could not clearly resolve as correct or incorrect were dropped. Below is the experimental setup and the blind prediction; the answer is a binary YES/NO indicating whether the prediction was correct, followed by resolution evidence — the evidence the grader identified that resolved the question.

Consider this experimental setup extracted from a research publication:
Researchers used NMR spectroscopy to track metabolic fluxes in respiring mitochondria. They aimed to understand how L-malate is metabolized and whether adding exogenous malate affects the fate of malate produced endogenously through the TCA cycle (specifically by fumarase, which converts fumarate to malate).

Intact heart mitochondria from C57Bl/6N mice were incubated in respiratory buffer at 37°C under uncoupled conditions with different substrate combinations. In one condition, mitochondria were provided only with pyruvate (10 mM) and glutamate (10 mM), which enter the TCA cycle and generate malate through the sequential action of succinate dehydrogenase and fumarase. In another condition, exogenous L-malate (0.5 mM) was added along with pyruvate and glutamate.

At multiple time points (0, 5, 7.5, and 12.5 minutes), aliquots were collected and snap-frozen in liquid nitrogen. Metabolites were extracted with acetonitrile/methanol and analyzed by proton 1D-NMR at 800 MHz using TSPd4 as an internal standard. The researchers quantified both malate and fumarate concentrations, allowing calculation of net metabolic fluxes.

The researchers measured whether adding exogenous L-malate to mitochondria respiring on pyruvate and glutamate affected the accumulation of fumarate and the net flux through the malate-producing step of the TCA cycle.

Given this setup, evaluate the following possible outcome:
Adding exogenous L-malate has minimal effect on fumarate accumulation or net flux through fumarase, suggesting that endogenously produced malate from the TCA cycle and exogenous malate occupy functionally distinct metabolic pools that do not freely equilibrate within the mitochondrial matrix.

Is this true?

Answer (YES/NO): NO